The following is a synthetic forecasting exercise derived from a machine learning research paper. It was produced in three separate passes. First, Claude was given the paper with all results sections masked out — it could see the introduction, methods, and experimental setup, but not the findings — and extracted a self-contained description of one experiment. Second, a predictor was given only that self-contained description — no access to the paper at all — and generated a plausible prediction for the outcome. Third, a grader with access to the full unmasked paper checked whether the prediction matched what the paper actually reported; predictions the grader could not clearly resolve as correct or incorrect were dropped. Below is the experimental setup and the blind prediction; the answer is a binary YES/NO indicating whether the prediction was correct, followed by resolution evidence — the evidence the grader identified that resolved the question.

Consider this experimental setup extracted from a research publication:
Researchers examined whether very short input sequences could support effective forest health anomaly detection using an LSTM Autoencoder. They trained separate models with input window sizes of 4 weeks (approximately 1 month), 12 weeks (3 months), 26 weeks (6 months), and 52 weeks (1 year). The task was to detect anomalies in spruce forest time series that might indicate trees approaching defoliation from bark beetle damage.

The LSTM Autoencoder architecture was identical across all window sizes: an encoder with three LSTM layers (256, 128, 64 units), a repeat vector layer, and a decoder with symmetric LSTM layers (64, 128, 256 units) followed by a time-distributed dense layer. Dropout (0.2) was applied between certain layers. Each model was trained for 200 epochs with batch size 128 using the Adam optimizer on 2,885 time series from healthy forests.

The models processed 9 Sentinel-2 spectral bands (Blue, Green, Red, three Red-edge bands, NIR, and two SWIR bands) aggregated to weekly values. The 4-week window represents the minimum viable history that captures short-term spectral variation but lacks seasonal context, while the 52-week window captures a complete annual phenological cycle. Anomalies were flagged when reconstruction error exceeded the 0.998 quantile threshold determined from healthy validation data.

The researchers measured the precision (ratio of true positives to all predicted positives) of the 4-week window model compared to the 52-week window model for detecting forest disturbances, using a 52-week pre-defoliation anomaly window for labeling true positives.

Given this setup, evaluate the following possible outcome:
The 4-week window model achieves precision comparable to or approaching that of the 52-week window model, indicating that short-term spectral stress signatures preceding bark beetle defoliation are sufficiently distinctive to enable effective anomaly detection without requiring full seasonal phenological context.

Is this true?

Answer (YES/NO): YES